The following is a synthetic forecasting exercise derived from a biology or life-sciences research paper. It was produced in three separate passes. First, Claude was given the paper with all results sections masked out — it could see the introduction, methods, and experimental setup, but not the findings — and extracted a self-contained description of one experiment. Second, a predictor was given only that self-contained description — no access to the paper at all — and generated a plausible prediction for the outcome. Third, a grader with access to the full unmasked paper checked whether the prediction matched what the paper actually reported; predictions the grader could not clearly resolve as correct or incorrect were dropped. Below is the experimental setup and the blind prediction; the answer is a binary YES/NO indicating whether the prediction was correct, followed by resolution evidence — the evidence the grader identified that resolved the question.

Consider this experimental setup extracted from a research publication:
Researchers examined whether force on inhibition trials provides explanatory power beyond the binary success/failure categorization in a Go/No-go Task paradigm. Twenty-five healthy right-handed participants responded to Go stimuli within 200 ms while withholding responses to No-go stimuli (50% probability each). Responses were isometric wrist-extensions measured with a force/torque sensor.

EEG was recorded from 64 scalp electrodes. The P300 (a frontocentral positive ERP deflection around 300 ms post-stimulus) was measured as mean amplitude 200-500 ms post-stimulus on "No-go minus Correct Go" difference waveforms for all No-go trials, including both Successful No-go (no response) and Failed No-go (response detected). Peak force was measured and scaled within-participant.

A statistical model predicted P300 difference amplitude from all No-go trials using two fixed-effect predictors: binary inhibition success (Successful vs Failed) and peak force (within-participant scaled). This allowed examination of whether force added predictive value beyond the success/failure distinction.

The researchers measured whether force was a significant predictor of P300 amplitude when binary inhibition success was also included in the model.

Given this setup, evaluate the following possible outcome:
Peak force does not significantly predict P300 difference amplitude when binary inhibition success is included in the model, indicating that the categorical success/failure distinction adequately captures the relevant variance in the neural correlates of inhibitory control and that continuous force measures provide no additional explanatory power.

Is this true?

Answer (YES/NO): NO